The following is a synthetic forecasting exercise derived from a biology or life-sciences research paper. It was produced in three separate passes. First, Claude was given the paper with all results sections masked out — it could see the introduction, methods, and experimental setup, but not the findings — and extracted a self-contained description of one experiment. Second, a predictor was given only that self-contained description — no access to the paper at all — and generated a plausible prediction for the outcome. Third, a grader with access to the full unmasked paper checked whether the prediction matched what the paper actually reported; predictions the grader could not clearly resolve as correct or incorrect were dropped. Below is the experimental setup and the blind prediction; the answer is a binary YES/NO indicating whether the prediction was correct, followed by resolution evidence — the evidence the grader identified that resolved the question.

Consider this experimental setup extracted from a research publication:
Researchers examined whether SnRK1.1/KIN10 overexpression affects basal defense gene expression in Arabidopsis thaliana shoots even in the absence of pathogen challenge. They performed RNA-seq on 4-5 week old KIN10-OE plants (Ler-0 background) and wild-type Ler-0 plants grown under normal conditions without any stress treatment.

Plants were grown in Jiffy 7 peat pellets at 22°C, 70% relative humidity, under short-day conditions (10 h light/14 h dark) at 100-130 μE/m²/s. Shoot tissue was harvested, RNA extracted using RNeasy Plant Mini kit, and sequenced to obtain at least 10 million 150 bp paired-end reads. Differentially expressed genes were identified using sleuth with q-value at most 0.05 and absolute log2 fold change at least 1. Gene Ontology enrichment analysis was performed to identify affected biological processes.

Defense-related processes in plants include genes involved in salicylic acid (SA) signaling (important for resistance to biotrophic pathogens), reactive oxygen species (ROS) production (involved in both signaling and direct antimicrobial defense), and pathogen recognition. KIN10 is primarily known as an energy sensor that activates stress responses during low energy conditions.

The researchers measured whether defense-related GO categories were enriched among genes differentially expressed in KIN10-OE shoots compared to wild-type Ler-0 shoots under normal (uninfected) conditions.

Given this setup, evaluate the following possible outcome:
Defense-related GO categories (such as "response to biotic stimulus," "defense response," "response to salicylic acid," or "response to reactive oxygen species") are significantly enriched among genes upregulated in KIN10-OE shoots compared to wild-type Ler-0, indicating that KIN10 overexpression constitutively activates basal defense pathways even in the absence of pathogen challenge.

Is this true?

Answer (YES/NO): YES